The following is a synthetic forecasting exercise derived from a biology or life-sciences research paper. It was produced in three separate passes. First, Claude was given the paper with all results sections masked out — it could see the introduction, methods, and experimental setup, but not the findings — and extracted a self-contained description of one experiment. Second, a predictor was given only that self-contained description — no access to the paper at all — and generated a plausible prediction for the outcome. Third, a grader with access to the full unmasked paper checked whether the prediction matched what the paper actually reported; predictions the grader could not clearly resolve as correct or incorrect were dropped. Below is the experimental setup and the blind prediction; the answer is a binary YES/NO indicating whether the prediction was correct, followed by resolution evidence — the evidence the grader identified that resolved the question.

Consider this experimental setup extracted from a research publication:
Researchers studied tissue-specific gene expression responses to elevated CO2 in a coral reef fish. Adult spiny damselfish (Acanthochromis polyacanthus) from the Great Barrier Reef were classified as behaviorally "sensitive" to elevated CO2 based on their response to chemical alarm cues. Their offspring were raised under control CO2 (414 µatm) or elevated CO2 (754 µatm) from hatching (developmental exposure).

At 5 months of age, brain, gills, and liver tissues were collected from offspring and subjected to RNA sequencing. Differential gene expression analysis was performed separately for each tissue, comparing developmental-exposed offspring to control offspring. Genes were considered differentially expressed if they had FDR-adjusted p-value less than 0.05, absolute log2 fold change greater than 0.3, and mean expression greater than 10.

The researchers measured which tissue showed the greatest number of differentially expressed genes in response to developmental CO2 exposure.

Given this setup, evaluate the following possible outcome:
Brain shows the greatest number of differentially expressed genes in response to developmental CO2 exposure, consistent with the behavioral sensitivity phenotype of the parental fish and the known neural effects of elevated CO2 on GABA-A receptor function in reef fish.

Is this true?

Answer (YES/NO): NO